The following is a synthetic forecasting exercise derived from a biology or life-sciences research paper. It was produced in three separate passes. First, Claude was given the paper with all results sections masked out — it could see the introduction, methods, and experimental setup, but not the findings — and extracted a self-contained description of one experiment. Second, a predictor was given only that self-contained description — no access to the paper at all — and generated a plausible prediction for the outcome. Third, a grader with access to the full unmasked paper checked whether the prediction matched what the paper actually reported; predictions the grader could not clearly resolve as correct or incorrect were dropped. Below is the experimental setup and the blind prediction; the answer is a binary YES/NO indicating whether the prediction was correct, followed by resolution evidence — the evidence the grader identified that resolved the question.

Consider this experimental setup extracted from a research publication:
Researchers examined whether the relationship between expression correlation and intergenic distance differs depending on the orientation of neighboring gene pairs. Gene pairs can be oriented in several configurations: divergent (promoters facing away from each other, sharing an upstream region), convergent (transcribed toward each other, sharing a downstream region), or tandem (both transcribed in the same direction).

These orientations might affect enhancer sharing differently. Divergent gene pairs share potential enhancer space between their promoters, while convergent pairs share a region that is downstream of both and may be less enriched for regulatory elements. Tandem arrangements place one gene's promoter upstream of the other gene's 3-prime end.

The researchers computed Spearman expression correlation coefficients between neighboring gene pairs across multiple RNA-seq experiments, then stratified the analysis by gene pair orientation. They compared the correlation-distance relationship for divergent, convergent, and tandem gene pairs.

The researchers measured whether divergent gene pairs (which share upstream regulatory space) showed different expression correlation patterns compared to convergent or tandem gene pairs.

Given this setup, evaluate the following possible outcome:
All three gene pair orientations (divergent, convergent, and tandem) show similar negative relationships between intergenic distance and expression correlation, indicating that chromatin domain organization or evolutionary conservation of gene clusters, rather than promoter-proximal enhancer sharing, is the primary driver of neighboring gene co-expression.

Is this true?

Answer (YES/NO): NO